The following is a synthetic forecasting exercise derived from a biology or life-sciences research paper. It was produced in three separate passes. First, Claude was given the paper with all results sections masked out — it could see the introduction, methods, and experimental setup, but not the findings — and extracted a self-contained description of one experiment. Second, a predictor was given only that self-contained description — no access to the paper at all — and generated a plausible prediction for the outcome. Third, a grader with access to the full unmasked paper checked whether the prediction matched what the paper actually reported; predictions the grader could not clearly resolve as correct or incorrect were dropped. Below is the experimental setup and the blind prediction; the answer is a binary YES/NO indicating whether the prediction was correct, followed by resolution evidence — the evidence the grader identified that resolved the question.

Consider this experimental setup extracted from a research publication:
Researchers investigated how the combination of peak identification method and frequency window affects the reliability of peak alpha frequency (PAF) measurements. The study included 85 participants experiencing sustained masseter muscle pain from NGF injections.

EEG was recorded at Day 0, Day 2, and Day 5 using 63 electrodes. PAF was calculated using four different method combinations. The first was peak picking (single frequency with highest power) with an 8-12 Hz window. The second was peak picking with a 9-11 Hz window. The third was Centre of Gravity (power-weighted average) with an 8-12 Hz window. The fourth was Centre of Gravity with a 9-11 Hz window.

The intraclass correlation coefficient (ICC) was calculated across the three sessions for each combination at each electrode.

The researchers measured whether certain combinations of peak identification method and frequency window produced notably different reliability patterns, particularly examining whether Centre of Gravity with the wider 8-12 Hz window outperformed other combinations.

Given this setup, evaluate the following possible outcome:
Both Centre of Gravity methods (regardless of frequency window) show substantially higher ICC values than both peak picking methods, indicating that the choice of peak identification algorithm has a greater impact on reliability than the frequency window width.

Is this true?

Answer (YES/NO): YES